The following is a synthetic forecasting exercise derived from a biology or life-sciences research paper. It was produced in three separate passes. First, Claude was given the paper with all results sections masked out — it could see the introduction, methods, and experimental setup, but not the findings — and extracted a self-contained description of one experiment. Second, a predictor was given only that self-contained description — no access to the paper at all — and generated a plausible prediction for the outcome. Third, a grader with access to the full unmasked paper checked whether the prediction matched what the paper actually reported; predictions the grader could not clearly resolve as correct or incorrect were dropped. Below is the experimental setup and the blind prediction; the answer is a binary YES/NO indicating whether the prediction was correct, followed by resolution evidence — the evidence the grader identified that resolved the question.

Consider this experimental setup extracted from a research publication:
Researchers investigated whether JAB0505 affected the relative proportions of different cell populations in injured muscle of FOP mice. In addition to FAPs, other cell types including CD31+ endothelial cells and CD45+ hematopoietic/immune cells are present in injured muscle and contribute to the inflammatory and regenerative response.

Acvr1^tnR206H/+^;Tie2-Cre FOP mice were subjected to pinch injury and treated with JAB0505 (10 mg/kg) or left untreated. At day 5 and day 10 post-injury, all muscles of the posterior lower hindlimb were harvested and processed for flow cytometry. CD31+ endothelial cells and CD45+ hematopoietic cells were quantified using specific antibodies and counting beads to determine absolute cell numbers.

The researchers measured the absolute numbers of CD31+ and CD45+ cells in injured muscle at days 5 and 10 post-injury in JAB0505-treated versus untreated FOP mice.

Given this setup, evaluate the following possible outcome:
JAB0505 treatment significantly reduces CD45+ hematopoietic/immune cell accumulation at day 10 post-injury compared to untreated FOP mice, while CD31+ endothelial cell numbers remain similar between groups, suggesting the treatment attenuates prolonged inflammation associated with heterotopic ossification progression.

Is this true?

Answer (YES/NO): NO